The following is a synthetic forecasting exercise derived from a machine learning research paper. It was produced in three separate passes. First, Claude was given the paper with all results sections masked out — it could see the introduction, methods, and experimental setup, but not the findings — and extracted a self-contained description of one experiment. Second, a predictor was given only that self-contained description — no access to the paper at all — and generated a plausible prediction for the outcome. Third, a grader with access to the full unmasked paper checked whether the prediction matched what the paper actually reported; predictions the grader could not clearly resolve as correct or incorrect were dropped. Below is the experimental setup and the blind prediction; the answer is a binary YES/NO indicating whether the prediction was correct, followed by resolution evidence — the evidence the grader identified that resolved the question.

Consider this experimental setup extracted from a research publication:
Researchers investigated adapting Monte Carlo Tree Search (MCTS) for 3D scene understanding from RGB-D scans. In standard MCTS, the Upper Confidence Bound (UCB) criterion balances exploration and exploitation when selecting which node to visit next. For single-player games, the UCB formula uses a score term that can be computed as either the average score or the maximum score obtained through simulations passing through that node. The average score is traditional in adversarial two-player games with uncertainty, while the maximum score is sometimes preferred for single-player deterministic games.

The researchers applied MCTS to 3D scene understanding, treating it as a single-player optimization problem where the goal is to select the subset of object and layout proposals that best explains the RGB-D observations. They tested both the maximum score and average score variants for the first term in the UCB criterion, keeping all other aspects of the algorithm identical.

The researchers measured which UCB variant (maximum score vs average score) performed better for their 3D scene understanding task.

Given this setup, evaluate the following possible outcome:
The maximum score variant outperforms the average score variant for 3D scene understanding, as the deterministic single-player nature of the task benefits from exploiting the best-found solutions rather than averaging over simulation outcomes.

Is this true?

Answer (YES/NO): NO